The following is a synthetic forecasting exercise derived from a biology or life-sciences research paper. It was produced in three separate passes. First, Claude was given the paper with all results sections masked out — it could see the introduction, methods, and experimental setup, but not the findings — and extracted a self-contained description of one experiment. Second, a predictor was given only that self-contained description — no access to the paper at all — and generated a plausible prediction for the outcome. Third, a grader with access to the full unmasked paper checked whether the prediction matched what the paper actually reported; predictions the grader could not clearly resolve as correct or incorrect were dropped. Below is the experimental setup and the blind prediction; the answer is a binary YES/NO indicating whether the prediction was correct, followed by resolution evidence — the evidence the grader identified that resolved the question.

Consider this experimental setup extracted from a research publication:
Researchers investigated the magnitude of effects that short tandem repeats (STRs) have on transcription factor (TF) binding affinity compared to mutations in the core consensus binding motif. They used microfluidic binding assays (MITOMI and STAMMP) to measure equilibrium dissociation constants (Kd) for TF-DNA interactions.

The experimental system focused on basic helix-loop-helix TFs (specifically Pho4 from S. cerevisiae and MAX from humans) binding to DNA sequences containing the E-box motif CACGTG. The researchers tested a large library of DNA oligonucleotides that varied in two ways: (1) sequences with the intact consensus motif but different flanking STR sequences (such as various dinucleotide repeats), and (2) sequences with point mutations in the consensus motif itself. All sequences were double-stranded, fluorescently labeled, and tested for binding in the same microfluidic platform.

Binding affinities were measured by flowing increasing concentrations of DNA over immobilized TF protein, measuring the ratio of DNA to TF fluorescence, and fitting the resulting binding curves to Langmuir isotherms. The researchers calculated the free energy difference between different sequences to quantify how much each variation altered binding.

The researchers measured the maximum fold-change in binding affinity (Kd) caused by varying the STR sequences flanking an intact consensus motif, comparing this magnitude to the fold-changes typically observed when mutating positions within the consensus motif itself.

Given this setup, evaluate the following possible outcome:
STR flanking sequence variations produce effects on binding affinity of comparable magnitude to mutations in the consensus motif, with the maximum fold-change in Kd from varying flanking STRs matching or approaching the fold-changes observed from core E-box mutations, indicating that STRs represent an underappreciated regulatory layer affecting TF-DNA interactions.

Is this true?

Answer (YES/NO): YES